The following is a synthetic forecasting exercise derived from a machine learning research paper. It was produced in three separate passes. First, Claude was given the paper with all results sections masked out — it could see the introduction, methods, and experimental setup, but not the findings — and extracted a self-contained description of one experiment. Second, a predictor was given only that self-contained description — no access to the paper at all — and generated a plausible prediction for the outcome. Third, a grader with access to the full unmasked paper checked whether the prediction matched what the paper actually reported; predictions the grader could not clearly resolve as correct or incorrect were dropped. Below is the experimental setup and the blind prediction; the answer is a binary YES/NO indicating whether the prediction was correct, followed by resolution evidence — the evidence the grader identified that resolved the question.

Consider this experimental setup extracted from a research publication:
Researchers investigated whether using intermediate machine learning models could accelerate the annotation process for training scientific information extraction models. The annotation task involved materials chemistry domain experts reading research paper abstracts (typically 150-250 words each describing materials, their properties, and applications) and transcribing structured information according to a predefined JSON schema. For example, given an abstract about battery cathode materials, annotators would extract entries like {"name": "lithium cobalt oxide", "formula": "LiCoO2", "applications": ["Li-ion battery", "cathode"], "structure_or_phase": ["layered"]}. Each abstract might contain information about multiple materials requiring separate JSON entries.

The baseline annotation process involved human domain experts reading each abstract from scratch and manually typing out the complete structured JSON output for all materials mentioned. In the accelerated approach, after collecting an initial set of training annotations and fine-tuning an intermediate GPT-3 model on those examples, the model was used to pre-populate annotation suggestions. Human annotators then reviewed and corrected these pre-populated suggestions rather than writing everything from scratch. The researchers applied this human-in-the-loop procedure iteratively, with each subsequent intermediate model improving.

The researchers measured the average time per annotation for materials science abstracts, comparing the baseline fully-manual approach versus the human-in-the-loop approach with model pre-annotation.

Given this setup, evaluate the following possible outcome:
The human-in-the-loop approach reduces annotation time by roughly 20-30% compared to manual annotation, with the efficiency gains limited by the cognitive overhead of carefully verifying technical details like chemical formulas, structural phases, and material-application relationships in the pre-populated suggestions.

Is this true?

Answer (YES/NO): NO